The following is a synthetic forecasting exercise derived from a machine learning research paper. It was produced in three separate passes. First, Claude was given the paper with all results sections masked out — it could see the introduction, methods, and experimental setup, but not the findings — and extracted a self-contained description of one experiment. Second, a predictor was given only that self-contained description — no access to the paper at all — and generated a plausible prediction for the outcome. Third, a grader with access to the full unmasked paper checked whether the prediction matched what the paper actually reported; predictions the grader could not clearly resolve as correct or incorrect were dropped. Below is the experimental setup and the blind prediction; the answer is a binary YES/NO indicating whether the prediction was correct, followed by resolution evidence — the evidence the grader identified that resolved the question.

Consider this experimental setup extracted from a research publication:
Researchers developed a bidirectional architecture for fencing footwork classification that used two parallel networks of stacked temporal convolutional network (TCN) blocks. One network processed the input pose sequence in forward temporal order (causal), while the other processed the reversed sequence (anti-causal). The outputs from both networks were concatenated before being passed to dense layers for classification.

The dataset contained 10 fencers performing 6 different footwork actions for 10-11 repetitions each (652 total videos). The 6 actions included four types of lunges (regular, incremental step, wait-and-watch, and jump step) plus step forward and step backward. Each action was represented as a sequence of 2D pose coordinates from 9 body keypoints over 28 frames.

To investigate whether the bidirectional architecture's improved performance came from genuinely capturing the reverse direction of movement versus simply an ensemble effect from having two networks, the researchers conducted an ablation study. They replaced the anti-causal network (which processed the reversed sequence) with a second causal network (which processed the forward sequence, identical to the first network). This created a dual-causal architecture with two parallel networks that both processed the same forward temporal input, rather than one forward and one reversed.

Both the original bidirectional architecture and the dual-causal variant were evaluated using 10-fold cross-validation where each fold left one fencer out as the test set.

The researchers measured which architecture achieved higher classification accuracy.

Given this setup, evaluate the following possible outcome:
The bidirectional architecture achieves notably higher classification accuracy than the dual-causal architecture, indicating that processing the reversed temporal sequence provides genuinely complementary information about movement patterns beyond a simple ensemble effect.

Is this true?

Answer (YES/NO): YES